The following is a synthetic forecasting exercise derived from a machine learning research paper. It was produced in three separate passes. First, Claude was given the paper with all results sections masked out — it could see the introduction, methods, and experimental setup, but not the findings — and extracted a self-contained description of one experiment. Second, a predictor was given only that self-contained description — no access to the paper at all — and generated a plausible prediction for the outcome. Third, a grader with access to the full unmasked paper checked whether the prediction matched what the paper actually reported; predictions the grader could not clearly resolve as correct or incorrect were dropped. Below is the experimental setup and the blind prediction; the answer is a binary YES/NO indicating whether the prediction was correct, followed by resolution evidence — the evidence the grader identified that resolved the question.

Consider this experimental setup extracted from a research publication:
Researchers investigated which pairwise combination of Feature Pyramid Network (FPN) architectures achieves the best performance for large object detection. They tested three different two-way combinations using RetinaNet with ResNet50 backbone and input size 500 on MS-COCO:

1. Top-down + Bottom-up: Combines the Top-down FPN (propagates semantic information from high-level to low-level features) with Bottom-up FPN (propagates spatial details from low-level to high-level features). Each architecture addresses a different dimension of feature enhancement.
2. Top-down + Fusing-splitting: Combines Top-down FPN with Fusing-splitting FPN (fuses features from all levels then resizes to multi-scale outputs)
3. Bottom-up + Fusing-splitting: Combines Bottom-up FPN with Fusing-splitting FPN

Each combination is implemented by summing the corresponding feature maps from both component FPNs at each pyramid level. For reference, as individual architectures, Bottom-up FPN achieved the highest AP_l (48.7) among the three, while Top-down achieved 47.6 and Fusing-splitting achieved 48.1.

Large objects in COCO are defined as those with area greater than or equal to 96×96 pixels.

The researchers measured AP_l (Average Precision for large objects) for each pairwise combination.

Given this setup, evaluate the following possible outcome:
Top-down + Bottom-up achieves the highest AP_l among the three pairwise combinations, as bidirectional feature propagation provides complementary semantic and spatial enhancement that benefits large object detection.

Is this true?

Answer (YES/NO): YES